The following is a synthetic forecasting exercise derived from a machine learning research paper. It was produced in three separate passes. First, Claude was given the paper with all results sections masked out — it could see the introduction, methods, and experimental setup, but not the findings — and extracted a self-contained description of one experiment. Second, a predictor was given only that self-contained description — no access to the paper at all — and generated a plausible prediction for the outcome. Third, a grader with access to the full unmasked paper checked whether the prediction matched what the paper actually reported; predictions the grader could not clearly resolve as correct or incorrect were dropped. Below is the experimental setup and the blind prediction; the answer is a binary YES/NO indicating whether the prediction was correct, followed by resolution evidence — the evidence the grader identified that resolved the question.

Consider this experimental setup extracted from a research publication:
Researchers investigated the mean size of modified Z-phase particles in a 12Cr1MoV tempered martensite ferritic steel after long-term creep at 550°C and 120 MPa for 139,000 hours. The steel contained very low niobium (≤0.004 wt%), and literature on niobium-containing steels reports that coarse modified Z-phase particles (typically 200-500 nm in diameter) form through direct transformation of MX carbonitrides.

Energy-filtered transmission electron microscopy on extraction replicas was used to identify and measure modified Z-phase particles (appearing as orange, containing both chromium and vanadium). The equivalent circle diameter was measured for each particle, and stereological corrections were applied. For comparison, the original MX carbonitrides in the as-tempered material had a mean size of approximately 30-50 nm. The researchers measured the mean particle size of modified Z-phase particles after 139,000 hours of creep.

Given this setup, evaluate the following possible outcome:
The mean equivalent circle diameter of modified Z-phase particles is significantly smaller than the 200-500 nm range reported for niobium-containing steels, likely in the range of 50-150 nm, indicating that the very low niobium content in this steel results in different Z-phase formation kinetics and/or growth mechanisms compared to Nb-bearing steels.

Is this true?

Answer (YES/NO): YES